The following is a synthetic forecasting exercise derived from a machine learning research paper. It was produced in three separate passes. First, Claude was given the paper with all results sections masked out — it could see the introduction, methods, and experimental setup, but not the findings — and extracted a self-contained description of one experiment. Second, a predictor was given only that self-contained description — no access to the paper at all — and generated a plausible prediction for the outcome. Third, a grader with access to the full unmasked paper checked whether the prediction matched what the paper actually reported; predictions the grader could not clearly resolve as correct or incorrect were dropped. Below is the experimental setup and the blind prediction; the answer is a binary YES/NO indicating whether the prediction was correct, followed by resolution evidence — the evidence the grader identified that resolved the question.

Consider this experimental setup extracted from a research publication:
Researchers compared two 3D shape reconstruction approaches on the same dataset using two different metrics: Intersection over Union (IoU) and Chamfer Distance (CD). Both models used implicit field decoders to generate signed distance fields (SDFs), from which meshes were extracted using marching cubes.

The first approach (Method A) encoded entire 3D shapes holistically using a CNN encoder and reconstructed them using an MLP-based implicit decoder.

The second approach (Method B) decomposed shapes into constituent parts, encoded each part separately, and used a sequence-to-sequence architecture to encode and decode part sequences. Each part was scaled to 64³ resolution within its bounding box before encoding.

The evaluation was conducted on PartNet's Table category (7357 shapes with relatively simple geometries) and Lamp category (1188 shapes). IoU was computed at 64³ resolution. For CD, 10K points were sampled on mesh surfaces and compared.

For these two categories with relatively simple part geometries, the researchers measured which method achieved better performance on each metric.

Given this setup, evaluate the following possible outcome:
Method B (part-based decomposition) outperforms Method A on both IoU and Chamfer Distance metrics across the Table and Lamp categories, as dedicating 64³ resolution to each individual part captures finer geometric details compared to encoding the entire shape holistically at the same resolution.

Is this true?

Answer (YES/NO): NO